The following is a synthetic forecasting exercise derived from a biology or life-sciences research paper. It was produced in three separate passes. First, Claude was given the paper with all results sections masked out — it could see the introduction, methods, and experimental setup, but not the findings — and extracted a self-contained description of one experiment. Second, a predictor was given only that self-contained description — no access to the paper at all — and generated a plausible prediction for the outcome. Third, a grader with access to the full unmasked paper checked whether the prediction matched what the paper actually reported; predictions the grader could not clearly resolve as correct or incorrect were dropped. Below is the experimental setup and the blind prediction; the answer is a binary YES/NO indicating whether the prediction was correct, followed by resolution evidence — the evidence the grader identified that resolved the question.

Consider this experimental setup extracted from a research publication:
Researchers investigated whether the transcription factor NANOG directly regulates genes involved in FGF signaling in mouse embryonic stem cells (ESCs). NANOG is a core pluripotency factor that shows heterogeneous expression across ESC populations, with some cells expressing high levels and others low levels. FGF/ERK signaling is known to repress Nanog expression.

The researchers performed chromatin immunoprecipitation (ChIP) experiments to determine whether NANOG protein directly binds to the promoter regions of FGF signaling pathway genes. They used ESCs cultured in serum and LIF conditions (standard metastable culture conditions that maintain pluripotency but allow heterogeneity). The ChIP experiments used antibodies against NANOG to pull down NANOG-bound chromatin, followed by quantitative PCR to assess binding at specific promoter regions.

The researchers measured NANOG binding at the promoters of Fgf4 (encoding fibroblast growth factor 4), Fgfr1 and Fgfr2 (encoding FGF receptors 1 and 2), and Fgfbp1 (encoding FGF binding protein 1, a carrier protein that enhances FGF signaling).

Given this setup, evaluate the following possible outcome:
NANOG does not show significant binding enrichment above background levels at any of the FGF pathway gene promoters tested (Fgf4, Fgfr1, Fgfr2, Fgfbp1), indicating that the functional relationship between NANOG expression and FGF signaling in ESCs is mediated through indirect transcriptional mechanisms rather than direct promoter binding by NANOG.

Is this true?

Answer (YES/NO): NO